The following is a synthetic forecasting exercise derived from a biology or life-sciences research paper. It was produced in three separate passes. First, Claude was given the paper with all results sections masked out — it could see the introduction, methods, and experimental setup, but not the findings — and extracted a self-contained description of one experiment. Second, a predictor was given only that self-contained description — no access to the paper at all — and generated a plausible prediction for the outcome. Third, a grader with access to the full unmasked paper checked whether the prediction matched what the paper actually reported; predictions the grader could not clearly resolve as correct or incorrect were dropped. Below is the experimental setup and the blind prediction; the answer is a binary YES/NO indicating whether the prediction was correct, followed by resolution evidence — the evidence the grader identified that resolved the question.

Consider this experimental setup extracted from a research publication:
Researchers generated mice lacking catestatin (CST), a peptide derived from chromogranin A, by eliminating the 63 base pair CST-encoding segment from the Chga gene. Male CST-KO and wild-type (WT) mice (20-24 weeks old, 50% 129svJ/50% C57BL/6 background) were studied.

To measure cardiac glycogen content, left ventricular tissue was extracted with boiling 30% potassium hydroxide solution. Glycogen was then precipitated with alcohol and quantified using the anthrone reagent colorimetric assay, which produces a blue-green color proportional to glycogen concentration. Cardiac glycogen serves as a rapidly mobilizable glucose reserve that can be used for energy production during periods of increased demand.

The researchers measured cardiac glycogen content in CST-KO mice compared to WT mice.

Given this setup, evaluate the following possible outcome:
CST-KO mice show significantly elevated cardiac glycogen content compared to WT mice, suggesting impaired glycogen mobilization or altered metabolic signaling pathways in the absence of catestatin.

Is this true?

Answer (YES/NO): NO